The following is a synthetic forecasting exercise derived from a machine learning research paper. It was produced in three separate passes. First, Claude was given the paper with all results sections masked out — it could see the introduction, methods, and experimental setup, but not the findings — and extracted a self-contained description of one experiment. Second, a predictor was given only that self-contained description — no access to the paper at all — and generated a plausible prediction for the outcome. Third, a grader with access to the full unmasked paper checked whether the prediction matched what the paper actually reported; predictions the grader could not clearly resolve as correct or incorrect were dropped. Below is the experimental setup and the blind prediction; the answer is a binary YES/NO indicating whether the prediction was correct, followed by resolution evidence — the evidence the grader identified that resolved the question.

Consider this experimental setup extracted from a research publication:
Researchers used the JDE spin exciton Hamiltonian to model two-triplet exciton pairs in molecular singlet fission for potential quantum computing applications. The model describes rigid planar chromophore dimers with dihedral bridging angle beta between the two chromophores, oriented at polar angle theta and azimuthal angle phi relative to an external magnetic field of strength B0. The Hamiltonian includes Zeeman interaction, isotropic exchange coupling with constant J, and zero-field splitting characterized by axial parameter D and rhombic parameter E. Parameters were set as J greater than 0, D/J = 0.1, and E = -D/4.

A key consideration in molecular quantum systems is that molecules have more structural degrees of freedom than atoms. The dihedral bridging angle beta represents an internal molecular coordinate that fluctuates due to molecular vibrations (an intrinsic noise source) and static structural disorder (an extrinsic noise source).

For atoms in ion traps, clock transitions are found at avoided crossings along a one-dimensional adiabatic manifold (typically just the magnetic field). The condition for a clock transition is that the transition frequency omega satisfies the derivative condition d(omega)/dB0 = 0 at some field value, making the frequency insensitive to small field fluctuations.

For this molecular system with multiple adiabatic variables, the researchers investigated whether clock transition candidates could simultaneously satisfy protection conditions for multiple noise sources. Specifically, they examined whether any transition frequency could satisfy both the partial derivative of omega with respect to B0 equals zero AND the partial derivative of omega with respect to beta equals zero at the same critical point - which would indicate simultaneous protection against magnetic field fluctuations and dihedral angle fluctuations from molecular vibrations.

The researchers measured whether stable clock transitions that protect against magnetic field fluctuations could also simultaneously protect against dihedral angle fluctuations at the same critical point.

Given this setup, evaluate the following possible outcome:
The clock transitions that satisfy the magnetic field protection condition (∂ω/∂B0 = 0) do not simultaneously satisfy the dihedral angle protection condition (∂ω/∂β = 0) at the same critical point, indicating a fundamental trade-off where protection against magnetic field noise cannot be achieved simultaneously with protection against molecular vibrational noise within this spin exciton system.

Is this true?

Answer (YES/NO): NO